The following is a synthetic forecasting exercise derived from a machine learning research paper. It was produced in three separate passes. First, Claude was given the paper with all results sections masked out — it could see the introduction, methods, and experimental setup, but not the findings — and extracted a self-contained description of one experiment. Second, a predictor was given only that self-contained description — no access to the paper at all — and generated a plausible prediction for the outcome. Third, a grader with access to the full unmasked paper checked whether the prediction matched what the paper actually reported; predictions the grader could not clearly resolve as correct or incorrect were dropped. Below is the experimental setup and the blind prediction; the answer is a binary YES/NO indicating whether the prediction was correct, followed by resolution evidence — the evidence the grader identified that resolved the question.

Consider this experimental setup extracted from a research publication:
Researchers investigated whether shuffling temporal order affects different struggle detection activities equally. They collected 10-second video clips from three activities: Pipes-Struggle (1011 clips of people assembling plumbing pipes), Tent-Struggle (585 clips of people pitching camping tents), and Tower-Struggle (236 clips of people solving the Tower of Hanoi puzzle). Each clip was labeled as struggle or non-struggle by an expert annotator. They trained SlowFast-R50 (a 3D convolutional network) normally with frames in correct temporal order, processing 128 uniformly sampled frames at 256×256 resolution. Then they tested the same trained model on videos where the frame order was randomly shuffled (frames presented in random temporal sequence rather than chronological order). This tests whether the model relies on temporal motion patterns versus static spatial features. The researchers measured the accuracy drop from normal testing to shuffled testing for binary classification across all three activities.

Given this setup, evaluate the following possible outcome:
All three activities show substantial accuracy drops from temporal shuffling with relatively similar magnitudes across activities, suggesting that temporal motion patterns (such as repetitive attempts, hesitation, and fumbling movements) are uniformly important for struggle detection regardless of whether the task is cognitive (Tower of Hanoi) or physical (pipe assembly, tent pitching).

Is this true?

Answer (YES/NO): NO